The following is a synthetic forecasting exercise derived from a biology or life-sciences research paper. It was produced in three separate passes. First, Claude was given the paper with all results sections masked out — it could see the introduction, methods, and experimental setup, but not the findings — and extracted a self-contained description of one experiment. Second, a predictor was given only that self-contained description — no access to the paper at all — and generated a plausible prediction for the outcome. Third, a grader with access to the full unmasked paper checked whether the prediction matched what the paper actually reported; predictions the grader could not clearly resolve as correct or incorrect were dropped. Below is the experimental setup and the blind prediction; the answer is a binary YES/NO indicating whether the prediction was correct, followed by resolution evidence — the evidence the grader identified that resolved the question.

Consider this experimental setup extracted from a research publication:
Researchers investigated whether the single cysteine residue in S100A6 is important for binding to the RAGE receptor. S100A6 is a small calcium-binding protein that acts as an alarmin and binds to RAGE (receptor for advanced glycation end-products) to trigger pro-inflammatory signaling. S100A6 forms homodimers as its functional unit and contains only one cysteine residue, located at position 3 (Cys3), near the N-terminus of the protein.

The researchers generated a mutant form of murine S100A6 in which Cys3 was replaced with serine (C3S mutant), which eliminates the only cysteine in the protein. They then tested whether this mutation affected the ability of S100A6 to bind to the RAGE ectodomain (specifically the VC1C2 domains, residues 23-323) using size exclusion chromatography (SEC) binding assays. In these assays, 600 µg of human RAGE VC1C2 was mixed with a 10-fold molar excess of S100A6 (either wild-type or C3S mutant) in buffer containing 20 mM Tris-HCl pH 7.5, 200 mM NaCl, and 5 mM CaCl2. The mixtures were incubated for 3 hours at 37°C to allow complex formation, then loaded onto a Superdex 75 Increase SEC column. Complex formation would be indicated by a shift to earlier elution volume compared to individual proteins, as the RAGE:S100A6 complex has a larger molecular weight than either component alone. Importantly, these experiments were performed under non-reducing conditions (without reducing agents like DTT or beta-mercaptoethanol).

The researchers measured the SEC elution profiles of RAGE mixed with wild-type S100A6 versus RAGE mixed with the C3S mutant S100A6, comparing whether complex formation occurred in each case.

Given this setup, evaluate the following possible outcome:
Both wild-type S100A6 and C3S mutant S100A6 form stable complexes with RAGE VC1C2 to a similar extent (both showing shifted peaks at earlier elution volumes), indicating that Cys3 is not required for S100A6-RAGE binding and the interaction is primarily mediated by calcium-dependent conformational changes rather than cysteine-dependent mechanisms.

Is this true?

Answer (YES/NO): NO